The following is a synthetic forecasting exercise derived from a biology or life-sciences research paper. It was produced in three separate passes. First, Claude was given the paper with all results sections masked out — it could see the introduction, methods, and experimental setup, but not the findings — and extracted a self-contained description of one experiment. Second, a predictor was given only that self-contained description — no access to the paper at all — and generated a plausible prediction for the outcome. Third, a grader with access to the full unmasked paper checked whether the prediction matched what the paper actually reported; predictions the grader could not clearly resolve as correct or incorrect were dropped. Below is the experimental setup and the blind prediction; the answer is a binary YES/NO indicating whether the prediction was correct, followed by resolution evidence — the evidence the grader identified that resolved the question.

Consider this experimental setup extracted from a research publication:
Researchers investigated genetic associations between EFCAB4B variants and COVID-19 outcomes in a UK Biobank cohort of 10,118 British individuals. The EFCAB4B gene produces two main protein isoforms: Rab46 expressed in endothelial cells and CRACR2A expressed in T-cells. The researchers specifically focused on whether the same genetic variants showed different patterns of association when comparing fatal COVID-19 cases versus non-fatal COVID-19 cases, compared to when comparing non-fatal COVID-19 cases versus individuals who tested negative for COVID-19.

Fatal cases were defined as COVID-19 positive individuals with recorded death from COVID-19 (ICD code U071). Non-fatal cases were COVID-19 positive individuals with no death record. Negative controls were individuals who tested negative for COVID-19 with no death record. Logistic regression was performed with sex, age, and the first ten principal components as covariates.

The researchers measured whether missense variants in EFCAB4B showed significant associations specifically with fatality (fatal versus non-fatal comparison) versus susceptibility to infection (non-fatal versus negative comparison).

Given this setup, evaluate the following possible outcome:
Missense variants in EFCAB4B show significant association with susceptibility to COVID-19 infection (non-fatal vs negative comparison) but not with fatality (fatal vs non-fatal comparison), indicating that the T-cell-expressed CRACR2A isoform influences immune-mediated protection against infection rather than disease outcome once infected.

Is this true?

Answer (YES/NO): NO